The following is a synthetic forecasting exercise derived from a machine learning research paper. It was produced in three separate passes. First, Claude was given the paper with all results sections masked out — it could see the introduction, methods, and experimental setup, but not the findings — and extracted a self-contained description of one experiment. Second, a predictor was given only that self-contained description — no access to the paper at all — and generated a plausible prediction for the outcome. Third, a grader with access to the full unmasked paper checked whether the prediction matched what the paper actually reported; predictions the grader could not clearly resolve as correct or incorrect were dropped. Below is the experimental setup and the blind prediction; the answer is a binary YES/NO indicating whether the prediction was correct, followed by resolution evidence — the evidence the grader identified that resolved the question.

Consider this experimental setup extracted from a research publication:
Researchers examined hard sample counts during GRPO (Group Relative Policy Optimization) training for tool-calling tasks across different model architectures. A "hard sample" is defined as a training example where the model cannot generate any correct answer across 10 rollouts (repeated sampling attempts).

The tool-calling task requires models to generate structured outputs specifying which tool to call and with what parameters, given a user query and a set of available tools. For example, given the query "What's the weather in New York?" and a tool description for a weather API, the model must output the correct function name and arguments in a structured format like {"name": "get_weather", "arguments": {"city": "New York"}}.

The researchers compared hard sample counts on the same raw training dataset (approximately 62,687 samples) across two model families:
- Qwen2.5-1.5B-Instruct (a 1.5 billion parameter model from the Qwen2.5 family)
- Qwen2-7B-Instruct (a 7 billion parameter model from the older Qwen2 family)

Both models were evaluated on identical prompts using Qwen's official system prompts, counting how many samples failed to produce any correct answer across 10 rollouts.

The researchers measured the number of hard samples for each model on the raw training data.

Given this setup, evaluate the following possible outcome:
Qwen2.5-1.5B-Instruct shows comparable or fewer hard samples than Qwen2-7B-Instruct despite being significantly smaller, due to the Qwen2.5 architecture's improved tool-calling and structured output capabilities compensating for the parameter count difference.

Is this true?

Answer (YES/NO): YES